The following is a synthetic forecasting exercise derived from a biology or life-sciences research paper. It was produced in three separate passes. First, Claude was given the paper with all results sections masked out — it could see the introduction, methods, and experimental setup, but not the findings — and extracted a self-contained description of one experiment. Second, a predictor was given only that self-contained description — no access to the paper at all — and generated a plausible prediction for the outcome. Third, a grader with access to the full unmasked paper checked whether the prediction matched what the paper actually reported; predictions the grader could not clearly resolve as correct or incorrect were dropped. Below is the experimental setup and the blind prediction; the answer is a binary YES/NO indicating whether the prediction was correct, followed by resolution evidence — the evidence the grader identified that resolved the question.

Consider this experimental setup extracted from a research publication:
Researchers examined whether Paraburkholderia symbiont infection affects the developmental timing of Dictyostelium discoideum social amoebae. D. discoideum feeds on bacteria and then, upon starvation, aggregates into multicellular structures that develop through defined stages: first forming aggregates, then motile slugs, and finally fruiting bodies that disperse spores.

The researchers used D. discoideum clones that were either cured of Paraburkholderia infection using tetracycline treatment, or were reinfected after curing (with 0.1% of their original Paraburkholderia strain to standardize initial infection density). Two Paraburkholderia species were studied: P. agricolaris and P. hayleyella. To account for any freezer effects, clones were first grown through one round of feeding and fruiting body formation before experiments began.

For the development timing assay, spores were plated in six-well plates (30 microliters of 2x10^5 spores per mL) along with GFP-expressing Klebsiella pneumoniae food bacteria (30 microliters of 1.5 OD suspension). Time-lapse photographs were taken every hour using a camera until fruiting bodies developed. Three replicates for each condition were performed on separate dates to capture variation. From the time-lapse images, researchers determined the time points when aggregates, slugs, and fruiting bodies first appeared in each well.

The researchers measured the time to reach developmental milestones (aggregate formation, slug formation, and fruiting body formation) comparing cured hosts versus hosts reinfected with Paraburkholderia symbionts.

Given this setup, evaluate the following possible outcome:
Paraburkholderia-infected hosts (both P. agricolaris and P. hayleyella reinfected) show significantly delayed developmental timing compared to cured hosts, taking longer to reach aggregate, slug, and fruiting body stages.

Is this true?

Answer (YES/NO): NO